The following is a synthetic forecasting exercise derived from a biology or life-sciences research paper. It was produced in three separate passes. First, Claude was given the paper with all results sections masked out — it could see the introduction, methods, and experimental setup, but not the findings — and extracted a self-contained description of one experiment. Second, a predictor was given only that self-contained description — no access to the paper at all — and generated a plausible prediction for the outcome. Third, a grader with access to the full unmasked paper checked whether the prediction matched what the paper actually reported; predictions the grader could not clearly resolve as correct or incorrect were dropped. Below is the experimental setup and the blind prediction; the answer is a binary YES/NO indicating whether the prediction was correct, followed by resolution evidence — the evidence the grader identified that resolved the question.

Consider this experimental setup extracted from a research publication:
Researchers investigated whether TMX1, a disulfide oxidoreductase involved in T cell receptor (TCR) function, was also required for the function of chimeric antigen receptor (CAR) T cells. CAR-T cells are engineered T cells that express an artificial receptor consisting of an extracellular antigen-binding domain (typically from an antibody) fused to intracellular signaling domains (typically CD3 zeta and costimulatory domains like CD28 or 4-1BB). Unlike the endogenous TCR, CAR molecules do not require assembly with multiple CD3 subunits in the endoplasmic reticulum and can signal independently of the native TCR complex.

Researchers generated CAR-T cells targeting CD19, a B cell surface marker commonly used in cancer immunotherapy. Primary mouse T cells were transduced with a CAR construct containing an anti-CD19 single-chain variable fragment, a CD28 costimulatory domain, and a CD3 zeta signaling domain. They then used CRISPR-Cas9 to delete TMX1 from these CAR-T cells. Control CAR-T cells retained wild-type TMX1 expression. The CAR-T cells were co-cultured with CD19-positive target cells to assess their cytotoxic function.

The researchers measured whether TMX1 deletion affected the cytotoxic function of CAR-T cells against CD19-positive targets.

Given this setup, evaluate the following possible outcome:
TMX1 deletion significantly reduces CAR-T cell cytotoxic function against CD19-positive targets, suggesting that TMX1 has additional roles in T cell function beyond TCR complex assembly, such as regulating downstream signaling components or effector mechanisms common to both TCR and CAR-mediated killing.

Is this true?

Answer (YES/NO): NO